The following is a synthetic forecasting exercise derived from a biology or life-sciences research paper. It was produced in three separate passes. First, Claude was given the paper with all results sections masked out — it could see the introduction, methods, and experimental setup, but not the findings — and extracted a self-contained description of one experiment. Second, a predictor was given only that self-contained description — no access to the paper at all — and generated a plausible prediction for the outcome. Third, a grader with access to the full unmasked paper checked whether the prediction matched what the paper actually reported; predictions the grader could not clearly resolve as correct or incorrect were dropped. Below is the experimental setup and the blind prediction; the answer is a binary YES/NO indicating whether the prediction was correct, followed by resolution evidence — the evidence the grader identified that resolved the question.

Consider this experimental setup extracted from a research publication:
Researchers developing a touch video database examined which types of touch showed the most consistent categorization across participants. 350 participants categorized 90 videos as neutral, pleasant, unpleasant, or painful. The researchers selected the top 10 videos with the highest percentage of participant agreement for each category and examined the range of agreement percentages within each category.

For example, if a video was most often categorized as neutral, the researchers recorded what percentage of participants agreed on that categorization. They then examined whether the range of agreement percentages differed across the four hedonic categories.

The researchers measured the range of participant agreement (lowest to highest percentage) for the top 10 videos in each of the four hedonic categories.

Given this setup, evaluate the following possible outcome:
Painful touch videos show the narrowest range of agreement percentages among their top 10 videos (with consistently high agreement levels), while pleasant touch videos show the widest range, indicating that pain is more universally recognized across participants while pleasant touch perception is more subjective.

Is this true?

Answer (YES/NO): NO